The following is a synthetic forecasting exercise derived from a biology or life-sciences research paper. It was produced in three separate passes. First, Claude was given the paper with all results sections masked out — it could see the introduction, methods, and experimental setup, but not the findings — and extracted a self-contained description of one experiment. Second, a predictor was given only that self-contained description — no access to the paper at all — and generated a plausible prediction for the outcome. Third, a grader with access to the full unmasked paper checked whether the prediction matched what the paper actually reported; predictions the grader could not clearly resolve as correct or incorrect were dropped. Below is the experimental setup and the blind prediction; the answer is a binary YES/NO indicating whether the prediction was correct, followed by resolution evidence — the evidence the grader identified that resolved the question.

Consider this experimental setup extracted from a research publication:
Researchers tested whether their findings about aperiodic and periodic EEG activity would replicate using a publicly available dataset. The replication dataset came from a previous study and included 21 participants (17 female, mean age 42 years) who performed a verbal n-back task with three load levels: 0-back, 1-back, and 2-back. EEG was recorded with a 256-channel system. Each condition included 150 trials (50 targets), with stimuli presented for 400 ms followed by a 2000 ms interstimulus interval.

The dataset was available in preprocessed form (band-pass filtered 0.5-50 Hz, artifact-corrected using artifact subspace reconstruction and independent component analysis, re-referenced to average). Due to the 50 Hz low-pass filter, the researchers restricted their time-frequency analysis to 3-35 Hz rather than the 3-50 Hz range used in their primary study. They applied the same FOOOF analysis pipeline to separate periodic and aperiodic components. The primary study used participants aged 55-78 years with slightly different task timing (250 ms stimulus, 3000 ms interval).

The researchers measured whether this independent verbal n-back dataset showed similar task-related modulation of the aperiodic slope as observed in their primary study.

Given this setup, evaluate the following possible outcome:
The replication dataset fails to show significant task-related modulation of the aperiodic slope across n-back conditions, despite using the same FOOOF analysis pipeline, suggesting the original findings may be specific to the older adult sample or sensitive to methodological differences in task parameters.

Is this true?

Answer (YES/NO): NO